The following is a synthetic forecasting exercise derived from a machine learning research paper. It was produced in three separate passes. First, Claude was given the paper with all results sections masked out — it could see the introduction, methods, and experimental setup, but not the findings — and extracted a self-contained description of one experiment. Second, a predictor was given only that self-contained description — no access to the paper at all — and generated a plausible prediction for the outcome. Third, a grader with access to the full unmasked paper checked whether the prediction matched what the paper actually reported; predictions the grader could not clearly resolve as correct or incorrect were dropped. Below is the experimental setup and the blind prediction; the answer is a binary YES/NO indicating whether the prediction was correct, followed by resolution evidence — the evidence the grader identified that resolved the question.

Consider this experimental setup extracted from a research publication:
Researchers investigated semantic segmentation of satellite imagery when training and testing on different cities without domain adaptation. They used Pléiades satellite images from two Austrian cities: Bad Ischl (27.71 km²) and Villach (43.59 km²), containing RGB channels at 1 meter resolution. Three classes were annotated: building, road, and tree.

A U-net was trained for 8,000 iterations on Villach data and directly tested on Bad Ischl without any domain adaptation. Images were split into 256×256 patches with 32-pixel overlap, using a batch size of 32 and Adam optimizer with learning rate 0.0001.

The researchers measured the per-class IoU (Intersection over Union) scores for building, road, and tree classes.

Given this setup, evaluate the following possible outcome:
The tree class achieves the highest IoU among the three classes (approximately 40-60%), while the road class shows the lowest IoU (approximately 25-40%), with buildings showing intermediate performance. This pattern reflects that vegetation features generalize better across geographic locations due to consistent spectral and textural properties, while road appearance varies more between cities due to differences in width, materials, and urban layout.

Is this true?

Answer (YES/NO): NO